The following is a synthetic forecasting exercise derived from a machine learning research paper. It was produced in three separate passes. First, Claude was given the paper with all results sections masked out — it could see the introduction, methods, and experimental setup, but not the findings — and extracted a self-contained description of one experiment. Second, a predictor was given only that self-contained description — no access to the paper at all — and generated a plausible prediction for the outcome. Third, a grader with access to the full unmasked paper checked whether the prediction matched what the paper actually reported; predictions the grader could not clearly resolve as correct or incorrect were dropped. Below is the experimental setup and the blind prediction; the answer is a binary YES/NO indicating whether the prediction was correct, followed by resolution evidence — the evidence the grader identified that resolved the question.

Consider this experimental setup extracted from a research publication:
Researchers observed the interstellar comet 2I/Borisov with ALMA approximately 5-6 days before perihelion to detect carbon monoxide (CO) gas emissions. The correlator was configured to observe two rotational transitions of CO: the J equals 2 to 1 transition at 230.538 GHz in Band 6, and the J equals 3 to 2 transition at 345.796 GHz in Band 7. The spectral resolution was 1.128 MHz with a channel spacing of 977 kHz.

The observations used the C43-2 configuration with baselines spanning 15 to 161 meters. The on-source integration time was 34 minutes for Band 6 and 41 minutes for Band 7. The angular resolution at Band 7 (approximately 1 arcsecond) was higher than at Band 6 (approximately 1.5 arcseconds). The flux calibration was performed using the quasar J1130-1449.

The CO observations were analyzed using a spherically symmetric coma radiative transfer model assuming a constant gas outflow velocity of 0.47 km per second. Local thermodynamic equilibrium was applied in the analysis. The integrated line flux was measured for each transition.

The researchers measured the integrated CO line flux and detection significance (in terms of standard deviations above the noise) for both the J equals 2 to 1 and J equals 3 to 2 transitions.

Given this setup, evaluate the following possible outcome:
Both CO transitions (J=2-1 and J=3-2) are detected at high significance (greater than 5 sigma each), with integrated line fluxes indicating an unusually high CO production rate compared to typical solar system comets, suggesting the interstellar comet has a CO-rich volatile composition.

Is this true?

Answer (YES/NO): NO